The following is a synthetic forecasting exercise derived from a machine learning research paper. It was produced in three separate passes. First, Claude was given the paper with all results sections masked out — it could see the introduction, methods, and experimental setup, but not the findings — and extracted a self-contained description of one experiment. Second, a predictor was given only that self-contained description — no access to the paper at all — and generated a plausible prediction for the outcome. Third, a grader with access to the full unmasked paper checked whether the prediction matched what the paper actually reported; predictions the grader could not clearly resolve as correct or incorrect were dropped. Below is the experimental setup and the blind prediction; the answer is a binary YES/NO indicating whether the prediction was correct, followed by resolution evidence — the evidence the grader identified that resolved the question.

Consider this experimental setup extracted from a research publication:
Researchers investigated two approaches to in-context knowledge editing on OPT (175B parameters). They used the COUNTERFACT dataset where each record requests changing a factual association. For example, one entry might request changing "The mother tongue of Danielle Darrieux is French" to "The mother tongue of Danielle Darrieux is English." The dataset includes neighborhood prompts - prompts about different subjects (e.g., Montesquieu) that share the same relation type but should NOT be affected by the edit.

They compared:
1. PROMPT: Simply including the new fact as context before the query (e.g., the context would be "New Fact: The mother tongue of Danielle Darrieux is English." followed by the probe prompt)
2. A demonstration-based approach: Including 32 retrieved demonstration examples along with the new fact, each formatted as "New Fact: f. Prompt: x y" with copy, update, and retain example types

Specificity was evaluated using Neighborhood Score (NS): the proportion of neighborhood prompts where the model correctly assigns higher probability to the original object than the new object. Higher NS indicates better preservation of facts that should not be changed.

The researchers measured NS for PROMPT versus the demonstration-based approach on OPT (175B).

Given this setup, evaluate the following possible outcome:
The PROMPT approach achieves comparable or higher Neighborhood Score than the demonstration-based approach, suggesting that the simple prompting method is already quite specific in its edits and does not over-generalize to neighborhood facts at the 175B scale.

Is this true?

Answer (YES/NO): NO